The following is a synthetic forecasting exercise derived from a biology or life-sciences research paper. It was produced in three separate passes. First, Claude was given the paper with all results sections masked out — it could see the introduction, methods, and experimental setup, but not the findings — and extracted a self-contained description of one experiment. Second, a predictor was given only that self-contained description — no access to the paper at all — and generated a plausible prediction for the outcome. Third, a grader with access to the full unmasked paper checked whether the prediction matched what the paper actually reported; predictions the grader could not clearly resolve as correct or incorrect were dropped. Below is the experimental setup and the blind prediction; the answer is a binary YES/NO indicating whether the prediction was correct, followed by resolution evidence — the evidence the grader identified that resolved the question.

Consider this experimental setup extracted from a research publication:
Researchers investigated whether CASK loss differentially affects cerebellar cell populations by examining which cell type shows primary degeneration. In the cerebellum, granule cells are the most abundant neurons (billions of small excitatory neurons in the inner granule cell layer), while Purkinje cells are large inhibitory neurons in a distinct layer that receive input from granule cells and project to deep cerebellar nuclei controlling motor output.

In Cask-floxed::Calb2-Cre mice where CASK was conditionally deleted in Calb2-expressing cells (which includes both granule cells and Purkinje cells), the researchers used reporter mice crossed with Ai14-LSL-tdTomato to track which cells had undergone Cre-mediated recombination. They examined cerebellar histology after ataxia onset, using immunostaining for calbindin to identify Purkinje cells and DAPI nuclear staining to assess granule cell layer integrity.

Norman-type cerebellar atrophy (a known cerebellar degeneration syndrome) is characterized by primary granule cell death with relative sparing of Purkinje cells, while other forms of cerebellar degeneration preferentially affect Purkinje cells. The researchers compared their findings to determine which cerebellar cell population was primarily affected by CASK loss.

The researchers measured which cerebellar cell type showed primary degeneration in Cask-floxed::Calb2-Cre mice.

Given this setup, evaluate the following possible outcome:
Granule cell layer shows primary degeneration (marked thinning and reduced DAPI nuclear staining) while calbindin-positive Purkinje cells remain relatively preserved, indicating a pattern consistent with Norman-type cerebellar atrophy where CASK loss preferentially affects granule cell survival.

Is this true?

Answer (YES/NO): YES